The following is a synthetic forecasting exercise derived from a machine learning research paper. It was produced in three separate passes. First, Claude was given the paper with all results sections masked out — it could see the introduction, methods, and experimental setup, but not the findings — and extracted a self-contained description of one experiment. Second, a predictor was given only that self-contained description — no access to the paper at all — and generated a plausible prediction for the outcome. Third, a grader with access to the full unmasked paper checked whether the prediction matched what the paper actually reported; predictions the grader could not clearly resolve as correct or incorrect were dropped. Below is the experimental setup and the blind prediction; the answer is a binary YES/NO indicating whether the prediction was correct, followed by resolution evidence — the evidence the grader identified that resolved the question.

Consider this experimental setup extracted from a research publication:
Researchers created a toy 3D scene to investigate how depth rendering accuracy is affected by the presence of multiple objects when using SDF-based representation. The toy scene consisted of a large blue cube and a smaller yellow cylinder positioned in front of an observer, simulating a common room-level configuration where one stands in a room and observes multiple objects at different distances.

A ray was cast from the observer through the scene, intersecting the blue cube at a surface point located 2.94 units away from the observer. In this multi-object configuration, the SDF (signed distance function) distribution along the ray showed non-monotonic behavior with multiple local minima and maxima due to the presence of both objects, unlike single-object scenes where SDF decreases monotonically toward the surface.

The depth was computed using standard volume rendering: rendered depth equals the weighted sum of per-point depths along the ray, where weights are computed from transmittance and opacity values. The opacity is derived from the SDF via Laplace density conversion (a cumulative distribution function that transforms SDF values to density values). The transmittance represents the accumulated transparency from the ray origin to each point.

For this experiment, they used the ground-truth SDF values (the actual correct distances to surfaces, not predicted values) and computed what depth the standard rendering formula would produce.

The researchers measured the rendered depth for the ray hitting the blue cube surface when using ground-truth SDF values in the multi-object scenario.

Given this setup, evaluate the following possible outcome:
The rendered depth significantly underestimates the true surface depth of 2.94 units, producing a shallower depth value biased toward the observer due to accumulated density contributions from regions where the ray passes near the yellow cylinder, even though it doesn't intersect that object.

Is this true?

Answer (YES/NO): YES